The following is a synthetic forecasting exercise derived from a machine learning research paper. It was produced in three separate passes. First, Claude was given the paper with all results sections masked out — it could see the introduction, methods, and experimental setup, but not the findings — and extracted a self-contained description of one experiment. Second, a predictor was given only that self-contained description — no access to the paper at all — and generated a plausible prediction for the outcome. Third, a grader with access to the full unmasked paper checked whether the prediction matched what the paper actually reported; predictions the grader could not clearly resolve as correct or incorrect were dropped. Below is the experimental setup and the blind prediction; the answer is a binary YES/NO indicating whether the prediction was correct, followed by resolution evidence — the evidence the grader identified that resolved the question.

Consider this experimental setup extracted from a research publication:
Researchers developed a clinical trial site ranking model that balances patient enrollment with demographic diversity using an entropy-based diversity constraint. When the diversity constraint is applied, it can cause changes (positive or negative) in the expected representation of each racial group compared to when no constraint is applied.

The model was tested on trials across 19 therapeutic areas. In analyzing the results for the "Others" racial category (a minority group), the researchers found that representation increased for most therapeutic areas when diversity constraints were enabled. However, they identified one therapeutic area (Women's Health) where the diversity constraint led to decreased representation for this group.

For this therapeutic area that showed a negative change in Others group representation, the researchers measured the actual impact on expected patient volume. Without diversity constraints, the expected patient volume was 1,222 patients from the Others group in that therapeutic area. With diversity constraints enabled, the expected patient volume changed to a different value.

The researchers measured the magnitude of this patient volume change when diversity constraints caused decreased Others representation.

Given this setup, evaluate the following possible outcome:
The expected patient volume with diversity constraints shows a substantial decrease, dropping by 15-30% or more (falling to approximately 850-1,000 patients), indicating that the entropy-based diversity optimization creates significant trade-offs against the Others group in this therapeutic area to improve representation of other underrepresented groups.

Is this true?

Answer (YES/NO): NO